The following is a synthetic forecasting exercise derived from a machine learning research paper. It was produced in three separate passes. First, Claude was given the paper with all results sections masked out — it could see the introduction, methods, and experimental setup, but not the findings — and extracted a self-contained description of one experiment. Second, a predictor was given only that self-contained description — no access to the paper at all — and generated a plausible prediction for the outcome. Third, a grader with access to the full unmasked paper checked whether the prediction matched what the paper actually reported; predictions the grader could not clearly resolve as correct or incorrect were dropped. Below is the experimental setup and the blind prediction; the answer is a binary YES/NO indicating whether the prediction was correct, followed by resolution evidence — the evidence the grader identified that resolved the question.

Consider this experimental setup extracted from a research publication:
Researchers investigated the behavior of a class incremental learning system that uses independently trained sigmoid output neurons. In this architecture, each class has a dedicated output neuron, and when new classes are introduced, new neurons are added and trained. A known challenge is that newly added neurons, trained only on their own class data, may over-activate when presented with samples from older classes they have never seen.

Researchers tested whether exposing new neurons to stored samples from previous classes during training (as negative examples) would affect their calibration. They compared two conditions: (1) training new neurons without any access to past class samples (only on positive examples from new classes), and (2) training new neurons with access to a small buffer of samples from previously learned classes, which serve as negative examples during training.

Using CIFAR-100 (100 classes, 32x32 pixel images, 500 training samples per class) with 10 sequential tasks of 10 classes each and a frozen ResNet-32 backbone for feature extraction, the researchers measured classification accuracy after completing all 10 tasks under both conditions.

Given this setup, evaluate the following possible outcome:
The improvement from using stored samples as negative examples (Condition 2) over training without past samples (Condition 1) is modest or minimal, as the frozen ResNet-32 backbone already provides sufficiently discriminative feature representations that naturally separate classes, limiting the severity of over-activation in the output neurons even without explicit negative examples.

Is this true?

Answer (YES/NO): NO